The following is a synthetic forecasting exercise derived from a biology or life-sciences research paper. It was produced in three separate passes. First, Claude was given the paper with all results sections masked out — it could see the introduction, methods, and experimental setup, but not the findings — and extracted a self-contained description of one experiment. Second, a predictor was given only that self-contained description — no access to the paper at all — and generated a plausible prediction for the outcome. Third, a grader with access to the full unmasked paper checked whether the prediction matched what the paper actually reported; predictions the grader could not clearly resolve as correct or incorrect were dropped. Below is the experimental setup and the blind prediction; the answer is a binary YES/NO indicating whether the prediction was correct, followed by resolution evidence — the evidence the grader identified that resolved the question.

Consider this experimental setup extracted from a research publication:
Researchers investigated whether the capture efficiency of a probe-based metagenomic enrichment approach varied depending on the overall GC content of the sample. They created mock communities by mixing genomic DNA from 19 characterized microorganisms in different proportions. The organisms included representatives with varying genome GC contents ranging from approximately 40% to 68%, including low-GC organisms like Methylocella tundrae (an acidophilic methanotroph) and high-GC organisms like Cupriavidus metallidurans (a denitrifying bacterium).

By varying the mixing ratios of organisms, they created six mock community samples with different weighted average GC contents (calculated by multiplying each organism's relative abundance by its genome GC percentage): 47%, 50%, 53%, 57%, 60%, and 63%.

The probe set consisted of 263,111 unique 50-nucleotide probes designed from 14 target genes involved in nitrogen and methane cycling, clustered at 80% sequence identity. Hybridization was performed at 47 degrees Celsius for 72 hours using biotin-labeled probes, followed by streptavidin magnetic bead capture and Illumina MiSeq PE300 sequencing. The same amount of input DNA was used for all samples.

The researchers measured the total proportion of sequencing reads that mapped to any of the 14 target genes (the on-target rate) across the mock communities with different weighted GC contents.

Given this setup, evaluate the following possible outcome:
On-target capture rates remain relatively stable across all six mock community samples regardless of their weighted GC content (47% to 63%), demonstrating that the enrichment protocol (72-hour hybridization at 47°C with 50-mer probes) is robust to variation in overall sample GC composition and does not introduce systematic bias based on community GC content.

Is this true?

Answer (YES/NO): NO